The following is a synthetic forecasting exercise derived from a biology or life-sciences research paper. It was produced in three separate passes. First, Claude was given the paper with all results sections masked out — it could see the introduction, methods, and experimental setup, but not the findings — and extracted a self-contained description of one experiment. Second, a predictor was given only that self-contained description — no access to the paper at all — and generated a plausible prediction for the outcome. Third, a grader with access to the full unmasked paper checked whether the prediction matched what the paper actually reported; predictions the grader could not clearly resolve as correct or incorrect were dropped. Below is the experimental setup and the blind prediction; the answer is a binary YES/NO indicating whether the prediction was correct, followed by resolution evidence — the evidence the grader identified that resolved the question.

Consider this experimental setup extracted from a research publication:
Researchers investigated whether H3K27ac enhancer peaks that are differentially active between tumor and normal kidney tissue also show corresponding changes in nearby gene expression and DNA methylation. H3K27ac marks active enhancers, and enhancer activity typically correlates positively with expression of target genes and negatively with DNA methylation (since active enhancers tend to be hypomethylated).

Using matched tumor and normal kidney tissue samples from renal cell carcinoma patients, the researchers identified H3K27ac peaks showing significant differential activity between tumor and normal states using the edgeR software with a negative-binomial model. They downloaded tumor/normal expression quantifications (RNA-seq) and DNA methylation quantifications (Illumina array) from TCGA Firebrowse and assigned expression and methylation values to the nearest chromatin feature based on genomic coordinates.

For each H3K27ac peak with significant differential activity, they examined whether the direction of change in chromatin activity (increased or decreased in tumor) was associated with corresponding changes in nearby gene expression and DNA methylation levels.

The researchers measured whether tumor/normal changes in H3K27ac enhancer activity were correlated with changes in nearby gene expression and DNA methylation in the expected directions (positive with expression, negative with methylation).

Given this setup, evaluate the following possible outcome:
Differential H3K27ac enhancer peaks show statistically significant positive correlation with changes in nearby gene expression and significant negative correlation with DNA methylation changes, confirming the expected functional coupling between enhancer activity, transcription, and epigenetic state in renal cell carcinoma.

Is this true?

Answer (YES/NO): YES